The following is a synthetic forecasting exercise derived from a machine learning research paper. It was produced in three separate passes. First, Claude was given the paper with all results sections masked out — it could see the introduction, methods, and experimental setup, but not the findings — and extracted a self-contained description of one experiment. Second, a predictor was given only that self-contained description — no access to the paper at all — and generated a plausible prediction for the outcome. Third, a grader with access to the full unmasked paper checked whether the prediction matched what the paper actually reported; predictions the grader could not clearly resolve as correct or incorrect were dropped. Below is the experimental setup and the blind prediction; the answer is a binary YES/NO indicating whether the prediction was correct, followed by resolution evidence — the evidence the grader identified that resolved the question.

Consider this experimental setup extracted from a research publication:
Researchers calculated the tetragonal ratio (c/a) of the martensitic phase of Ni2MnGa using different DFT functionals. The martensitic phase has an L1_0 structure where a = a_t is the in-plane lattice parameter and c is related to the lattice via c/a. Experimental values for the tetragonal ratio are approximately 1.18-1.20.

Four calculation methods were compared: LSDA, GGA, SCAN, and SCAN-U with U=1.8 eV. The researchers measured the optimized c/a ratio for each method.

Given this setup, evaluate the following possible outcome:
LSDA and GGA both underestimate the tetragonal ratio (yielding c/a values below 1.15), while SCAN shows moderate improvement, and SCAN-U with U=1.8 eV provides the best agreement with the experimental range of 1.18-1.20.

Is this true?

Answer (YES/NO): NO